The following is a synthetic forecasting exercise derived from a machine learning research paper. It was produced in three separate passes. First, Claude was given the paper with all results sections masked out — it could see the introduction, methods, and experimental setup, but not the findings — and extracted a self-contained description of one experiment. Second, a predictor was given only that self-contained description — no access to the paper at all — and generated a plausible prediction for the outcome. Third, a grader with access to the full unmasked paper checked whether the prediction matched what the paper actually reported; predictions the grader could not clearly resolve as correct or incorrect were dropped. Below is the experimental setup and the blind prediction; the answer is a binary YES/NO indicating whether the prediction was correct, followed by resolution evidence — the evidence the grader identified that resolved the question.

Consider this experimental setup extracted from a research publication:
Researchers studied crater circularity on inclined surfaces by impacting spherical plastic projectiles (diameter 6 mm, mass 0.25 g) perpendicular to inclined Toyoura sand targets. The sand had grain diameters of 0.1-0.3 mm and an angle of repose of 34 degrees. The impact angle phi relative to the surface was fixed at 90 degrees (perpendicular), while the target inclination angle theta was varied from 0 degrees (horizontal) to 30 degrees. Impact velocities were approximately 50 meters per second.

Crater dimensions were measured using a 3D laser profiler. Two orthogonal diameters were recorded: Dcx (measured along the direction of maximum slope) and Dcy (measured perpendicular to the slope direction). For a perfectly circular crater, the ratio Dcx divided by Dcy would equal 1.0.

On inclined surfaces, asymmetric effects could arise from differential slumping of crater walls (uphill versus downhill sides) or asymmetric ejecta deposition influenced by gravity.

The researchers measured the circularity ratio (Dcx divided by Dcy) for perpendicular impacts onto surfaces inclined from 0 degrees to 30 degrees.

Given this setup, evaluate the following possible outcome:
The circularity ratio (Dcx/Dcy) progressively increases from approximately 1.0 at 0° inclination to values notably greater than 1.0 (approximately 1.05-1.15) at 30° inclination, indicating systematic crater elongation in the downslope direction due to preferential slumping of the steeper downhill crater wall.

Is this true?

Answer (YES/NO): NO